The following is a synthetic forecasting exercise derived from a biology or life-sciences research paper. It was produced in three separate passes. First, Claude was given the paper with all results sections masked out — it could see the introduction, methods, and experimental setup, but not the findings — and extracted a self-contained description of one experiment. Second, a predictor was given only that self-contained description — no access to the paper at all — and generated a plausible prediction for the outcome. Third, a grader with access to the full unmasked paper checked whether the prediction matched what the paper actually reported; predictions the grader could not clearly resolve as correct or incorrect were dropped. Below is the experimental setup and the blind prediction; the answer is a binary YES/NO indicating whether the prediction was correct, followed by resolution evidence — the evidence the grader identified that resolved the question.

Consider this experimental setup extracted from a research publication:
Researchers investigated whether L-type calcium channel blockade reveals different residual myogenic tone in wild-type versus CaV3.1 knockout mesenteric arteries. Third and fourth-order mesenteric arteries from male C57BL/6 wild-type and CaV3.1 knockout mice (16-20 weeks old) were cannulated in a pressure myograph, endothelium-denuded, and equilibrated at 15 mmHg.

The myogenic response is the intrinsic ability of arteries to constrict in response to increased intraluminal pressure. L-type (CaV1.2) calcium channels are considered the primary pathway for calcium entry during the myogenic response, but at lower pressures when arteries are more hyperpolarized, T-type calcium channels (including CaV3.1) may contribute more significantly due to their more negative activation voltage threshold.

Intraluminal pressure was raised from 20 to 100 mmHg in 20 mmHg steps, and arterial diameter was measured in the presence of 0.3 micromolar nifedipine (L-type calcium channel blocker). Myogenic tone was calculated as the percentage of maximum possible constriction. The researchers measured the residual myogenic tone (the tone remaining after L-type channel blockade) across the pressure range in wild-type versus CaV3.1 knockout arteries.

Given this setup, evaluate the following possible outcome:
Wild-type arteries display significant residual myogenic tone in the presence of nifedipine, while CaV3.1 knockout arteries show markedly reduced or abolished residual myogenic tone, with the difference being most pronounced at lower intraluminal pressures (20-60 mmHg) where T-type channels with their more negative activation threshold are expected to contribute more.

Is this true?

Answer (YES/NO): YES